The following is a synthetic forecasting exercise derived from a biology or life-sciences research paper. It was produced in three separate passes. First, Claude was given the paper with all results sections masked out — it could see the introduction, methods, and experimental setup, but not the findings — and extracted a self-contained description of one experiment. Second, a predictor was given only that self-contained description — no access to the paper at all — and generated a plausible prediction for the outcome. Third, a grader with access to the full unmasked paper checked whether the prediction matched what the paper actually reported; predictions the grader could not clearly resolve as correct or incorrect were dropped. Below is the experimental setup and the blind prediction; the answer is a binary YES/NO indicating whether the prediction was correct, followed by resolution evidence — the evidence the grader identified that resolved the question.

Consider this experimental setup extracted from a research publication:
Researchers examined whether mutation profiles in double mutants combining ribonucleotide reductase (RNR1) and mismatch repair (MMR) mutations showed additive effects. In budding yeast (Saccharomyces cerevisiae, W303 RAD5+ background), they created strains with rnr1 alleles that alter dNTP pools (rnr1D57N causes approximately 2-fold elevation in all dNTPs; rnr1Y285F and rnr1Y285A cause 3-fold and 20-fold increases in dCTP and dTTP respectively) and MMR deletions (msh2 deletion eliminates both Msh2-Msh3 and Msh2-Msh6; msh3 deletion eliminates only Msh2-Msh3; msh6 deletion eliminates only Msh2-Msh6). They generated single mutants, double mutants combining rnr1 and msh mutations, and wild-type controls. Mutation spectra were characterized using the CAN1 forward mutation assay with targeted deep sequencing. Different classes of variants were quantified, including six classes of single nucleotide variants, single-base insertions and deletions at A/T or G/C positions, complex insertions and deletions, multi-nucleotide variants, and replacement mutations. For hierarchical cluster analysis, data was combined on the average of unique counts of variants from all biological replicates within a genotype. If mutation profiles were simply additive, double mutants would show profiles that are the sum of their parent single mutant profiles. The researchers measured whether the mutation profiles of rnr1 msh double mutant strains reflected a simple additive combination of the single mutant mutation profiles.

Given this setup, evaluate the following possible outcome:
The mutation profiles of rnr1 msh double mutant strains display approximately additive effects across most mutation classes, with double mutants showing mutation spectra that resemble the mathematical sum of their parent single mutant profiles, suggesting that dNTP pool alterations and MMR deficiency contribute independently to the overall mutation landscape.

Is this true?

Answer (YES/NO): NO